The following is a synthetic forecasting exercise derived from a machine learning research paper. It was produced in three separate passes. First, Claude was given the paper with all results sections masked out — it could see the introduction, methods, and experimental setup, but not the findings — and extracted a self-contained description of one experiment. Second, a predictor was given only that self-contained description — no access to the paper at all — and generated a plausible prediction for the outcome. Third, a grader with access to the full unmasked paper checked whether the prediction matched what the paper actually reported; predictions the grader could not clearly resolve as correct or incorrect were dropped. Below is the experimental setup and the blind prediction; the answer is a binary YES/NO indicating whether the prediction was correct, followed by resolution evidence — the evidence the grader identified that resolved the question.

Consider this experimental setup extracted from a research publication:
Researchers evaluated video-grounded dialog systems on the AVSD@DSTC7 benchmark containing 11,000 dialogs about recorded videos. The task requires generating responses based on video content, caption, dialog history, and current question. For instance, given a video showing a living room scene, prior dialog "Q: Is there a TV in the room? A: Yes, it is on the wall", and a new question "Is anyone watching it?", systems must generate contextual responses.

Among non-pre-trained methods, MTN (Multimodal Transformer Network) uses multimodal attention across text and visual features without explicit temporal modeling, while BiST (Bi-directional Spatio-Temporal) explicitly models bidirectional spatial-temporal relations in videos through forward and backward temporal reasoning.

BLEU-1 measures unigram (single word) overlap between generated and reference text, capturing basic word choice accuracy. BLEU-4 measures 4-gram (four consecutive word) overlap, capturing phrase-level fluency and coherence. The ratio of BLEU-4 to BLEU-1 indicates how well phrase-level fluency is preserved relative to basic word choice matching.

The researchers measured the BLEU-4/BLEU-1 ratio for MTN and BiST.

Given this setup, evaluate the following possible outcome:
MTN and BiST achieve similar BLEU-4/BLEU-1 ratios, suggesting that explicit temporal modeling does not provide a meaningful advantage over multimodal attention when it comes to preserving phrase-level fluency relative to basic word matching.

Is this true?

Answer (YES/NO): NO